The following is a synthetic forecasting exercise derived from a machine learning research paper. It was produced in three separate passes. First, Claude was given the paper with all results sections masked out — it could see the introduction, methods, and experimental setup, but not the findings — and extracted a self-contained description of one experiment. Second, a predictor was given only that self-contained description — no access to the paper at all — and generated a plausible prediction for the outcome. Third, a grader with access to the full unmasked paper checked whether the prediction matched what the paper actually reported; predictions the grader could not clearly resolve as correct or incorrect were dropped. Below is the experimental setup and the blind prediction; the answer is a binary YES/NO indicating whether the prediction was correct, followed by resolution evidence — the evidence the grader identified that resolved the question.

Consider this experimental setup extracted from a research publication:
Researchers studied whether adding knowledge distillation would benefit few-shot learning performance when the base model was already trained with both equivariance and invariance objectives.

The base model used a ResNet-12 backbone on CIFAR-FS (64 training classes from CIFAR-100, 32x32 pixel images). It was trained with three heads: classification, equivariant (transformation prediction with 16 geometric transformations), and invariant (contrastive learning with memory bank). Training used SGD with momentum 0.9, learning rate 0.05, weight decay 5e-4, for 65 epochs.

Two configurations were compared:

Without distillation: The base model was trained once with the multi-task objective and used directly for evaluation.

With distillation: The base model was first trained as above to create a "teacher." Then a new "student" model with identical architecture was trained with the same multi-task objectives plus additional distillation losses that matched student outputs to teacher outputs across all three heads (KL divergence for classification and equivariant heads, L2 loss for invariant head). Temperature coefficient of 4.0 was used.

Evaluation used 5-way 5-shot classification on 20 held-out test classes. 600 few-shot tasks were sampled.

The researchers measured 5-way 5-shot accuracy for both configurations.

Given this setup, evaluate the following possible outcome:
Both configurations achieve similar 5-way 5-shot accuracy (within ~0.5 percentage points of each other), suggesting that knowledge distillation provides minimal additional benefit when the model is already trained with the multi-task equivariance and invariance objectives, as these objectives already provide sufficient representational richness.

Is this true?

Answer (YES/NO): YES